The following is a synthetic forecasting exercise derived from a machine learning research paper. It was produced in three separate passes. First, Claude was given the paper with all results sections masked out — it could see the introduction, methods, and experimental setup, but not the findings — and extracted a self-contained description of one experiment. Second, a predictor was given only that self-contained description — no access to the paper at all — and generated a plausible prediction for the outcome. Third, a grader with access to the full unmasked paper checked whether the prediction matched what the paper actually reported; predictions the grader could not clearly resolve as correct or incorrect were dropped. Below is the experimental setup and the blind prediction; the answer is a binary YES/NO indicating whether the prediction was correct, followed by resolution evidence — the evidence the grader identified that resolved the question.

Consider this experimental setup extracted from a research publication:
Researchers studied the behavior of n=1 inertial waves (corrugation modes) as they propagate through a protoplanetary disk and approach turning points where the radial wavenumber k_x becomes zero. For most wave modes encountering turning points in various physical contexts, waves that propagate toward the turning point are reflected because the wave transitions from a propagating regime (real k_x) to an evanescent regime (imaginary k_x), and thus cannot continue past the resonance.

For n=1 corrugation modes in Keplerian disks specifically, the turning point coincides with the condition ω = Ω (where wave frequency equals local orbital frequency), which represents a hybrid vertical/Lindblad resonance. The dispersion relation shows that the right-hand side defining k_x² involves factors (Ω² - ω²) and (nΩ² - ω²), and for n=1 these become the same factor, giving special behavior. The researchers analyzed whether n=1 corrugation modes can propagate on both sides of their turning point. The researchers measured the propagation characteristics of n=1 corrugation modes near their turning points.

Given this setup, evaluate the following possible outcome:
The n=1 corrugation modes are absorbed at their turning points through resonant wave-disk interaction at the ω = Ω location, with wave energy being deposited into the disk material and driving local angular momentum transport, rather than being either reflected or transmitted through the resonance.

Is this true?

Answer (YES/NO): NO